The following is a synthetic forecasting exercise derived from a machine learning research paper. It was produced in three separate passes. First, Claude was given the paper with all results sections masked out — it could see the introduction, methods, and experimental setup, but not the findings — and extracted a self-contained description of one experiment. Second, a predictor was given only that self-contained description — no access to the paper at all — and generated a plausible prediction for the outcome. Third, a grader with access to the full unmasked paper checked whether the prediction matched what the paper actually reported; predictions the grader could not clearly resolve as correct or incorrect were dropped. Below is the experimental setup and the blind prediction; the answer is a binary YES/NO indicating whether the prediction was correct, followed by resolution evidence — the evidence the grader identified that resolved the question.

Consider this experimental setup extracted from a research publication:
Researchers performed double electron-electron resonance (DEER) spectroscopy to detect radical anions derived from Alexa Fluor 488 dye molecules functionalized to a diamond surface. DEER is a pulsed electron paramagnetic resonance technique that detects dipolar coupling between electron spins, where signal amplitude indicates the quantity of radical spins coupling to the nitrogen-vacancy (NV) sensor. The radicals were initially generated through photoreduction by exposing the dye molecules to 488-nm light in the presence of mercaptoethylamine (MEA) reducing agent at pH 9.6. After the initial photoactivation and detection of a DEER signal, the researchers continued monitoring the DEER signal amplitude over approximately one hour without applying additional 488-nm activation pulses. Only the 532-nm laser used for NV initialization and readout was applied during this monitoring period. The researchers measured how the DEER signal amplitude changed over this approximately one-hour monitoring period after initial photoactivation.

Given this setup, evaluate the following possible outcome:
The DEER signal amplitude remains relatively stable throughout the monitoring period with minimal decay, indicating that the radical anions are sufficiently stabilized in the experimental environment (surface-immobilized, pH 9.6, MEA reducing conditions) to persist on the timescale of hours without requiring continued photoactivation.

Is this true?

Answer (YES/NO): NO